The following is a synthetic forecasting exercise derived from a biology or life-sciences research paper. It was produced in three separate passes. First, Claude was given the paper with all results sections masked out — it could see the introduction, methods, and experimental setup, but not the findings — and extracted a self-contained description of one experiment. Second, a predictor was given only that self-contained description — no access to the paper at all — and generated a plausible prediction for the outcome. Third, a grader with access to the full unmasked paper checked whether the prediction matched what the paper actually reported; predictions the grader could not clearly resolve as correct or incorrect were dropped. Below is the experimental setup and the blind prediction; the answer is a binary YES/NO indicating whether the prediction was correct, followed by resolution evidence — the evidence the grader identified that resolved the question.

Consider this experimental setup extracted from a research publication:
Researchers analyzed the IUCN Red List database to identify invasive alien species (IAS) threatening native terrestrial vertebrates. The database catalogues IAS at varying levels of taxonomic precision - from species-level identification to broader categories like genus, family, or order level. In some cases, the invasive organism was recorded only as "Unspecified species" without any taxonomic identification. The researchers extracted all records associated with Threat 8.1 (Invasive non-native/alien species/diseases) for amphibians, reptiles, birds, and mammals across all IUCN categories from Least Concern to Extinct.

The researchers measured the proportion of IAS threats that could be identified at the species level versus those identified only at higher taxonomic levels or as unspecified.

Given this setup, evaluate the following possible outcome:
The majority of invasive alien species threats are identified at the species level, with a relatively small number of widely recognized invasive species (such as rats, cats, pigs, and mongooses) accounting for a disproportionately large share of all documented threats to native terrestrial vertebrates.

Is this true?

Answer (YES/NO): YES